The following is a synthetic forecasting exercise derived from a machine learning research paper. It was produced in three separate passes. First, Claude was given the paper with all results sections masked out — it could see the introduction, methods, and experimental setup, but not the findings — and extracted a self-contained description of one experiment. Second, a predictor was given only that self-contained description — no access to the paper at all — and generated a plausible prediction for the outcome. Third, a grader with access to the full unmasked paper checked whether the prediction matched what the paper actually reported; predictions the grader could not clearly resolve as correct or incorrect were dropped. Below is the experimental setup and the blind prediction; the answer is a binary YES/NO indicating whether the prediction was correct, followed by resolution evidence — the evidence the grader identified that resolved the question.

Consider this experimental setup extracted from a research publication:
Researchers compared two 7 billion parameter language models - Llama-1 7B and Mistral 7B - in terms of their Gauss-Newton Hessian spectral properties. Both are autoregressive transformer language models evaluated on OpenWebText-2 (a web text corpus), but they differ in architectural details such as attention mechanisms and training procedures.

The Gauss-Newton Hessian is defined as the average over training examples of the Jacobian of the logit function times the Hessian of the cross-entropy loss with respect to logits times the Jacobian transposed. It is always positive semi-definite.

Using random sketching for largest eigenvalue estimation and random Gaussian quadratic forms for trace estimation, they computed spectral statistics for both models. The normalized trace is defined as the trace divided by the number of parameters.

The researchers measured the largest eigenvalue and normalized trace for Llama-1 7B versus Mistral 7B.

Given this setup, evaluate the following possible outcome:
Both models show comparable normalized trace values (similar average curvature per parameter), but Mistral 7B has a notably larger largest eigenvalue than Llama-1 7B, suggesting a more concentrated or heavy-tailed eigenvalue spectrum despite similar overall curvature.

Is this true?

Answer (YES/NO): NO